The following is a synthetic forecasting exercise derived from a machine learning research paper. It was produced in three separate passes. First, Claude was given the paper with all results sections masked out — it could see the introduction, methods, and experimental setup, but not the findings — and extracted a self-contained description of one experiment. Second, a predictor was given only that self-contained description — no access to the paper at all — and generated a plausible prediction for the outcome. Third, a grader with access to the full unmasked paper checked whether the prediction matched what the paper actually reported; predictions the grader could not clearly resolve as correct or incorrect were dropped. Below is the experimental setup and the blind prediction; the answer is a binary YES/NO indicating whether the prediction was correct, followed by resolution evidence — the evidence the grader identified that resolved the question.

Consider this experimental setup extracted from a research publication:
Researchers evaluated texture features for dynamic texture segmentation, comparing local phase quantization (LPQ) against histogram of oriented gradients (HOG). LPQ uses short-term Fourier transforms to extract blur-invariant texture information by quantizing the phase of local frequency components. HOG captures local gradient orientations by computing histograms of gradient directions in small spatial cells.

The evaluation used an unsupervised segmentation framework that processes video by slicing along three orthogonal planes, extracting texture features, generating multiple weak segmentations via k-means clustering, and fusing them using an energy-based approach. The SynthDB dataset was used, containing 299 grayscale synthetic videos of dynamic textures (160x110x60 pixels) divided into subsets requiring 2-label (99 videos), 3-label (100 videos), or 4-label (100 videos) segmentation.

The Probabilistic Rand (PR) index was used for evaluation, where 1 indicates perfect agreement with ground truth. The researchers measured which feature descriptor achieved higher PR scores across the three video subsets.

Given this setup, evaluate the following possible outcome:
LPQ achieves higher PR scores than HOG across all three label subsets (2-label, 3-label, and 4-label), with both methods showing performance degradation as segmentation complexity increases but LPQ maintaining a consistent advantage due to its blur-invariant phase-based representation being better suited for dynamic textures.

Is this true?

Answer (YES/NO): NO